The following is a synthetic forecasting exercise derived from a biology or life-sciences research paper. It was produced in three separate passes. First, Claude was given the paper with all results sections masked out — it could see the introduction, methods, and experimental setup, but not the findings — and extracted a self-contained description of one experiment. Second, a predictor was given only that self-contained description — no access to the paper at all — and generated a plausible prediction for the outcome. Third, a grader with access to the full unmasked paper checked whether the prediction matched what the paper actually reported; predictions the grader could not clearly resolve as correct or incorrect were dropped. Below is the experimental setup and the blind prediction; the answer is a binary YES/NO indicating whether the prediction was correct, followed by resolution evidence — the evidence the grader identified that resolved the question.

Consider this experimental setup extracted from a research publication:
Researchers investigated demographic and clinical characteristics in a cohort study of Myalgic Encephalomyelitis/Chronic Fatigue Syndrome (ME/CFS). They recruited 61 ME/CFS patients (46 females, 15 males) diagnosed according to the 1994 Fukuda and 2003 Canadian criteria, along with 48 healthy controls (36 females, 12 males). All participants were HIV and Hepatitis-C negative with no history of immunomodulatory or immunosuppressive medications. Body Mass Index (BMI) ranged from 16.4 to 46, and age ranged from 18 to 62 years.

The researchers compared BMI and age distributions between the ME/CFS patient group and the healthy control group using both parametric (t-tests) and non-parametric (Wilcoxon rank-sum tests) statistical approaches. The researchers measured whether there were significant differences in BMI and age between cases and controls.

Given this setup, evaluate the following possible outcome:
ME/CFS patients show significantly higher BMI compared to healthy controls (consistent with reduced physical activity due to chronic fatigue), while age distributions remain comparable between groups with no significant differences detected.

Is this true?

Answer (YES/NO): NO